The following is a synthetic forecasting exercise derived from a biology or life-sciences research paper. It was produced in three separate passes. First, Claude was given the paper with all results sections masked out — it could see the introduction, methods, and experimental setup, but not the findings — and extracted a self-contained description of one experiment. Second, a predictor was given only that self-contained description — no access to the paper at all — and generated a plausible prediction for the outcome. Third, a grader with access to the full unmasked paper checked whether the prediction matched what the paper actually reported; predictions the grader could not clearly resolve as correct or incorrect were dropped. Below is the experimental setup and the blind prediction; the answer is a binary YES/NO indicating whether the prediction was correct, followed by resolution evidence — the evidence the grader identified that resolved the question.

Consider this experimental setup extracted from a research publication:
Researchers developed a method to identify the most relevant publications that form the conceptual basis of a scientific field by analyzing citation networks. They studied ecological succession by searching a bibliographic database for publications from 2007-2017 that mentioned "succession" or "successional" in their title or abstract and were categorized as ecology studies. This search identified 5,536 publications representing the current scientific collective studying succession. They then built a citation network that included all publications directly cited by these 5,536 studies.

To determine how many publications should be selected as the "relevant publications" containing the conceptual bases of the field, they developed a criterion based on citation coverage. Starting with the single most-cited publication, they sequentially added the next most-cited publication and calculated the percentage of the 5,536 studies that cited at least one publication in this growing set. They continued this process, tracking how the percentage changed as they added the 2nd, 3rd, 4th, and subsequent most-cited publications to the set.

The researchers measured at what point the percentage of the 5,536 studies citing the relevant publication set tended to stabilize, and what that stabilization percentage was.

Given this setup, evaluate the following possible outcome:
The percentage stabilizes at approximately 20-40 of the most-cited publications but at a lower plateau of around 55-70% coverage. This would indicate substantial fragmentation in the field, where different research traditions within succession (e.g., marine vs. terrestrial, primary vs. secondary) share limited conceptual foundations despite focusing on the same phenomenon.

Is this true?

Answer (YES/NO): NO